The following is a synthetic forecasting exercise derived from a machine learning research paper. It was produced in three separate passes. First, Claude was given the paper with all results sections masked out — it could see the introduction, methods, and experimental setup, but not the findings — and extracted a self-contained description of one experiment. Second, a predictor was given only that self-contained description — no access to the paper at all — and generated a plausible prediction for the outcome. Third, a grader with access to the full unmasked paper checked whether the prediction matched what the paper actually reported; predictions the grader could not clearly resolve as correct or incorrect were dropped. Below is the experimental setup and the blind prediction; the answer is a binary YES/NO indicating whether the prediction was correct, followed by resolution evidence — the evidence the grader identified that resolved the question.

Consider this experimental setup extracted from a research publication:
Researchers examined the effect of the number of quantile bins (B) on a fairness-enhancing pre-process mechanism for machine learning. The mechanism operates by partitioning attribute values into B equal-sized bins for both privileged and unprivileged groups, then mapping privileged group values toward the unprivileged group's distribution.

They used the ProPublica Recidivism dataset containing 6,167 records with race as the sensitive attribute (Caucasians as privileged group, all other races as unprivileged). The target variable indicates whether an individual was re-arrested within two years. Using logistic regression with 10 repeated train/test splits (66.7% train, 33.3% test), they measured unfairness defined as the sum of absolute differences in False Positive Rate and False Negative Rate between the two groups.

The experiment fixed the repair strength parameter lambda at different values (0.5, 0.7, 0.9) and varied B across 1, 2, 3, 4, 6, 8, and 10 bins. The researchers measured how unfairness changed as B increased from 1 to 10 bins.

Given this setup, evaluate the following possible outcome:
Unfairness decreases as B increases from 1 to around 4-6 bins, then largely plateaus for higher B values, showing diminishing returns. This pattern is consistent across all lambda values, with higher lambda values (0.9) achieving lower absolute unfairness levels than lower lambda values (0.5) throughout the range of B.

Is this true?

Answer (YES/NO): NO